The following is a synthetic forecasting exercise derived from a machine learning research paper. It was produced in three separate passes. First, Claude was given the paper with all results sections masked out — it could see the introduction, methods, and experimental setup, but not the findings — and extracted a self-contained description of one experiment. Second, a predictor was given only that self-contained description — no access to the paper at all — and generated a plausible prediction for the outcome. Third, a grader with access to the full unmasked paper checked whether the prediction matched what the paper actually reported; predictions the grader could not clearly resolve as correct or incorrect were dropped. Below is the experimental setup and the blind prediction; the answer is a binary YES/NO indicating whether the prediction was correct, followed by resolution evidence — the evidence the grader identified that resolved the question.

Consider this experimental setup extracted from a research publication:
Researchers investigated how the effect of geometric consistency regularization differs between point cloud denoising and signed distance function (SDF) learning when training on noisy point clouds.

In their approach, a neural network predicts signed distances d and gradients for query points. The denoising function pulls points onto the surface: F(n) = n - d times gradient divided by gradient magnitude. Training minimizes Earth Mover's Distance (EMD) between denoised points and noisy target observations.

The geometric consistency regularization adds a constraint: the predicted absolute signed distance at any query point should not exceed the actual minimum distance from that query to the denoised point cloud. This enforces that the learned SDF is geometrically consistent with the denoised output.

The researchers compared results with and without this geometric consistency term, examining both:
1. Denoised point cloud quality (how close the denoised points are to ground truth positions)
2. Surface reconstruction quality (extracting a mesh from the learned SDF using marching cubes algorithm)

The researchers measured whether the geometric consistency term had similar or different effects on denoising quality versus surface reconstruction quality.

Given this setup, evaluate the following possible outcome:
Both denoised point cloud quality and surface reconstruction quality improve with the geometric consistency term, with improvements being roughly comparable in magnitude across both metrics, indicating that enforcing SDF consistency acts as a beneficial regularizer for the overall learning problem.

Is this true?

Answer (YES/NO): NO